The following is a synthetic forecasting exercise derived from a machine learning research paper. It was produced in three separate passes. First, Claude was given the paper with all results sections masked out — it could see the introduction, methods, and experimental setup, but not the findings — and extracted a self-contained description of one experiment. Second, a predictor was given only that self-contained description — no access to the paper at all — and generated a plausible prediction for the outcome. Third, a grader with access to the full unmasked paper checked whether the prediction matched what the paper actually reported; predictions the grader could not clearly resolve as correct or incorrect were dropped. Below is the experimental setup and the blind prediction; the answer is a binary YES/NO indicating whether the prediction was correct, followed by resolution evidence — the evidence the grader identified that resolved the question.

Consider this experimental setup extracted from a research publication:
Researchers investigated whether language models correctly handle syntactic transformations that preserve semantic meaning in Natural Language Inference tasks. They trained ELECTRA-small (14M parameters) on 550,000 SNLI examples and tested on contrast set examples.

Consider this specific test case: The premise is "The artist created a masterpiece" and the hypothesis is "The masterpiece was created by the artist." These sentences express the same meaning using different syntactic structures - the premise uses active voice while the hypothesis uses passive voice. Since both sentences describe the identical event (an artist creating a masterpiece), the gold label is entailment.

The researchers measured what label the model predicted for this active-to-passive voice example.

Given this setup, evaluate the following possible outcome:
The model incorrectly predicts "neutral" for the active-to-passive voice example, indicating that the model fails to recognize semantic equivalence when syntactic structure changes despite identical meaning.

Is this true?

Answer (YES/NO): YES